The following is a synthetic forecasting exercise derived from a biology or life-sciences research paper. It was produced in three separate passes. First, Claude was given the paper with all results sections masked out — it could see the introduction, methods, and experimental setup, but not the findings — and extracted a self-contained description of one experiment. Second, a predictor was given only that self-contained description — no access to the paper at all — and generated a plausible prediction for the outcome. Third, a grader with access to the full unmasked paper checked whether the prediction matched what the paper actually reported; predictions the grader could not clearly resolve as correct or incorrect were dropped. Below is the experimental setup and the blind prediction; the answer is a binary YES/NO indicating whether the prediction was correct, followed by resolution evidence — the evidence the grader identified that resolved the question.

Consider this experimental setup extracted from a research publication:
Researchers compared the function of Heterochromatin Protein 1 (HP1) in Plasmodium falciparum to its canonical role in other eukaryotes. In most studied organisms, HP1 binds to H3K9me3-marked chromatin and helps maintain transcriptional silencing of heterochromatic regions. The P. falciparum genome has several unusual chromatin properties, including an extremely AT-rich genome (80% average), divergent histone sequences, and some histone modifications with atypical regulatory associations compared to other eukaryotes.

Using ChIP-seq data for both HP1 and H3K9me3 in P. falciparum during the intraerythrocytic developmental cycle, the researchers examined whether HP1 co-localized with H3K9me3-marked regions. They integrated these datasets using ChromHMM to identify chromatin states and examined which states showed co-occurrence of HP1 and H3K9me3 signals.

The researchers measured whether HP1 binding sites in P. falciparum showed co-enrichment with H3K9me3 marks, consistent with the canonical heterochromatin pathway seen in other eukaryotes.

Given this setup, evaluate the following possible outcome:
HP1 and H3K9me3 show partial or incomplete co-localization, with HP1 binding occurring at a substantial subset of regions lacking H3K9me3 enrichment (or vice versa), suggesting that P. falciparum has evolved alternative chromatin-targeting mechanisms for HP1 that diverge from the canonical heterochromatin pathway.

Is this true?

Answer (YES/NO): NO